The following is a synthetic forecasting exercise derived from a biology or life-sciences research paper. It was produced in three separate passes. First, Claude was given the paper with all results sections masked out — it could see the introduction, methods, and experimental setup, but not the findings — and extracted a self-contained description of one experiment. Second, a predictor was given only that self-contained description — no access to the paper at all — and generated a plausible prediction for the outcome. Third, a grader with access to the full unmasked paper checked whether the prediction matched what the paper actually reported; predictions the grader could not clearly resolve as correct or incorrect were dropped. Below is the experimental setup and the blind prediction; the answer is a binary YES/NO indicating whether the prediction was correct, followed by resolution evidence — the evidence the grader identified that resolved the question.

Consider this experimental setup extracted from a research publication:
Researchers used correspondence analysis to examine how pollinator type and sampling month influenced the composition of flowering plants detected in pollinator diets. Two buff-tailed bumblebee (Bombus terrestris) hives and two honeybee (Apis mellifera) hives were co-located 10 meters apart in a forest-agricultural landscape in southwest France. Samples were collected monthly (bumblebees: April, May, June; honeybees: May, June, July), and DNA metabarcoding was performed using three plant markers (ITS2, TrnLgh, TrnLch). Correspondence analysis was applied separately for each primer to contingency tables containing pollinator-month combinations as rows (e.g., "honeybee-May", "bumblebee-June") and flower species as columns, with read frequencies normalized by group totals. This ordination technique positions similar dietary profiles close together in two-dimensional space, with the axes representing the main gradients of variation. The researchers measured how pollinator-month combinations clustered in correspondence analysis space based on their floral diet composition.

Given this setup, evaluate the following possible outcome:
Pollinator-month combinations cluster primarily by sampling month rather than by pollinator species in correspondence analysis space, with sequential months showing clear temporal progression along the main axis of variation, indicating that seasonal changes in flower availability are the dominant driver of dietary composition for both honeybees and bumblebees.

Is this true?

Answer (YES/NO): NO